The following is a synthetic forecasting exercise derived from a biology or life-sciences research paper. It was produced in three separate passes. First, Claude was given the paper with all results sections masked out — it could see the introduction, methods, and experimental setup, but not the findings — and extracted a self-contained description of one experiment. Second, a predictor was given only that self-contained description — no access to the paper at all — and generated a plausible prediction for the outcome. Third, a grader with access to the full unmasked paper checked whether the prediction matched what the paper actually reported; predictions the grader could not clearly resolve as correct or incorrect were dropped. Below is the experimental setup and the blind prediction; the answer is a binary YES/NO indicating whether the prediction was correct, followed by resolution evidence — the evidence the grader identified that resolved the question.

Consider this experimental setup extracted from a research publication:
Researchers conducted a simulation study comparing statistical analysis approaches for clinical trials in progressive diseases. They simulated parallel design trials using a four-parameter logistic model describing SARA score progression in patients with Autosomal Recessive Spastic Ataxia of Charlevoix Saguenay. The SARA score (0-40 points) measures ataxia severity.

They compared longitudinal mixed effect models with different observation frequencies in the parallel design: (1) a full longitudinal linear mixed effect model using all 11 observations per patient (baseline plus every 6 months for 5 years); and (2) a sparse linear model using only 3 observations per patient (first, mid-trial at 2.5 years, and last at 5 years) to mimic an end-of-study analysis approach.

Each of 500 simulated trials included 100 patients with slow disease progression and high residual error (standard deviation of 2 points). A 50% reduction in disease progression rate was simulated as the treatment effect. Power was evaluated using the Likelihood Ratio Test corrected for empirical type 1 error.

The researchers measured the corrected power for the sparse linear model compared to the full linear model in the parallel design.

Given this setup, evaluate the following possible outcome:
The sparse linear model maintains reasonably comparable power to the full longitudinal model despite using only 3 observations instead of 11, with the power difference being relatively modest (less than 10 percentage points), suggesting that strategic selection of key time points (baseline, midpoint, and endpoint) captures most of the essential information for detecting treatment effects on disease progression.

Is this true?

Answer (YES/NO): NO